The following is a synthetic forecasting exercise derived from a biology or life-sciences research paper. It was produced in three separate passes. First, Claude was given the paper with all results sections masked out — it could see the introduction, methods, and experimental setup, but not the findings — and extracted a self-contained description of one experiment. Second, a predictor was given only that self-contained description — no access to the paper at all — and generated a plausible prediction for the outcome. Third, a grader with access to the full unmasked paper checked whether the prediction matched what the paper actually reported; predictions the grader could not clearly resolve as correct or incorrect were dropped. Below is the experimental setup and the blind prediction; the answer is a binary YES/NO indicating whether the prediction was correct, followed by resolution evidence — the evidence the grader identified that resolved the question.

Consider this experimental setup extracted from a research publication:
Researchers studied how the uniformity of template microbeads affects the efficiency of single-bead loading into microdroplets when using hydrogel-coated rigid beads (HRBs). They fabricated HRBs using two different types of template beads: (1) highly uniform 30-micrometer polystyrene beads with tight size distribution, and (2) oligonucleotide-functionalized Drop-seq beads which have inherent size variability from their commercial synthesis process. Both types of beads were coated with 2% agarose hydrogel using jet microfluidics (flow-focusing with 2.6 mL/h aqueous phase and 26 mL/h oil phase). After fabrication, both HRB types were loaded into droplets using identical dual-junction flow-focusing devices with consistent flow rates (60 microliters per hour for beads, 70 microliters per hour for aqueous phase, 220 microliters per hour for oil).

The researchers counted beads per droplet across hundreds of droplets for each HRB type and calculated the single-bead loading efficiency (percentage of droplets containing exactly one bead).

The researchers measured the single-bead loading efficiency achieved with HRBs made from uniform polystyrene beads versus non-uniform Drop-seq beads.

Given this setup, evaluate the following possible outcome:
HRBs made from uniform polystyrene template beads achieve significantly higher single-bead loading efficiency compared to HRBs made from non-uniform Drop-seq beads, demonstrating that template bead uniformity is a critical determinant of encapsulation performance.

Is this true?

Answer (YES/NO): YES